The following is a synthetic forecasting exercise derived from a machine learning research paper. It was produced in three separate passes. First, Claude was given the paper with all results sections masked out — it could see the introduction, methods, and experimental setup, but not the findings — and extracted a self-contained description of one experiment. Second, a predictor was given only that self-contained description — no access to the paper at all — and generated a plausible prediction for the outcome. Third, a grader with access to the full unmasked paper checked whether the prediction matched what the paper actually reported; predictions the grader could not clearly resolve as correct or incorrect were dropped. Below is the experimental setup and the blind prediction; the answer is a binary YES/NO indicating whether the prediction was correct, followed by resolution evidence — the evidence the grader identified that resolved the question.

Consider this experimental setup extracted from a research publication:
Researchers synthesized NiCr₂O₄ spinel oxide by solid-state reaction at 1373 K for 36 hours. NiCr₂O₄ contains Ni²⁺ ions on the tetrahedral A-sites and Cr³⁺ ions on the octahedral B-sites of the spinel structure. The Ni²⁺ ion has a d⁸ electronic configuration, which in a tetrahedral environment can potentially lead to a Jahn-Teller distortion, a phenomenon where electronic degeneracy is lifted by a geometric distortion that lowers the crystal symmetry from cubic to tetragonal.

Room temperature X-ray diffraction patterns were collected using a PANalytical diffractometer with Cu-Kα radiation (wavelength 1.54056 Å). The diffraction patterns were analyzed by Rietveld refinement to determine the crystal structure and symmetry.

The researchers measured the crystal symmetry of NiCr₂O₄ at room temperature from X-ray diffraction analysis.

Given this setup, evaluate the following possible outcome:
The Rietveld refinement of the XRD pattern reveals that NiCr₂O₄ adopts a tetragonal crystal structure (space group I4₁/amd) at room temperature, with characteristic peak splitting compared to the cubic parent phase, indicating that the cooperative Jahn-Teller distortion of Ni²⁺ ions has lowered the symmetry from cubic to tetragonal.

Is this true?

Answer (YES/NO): YES